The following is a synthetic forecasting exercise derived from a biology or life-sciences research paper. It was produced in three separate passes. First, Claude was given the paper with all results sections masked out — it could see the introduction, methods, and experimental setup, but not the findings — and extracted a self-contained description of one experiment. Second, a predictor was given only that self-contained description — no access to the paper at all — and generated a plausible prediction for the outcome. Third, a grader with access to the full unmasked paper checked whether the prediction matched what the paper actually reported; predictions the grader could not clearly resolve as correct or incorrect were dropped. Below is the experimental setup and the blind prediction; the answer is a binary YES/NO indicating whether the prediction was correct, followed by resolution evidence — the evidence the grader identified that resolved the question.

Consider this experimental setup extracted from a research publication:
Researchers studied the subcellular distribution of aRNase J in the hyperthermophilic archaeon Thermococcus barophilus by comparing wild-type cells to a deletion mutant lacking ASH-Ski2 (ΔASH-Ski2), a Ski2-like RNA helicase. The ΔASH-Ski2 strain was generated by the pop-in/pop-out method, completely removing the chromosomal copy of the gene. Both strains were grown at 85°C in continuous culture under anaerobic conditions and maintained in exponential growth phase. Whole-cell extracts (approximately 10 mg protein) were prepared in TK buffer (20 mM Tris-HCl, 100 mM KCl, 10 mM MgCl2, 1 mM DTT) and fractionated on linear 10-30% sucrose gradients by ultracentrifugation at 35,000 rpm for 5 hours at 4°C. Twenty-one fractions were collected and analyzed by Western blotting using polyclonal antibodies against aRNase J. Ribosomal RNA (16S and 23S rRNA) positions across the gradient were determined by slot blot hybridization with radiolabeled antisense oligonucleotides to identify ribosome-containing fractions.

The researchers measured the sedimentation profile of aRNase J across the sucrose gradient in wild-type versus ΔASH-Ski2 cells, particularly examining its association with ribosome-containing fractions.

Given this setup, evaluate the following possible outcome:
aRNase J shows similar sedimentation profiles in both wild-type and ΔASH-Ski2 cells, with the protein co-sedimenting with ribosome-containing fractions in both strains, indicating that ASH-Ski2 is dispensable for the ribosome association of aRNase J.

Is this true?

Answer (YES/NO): NO